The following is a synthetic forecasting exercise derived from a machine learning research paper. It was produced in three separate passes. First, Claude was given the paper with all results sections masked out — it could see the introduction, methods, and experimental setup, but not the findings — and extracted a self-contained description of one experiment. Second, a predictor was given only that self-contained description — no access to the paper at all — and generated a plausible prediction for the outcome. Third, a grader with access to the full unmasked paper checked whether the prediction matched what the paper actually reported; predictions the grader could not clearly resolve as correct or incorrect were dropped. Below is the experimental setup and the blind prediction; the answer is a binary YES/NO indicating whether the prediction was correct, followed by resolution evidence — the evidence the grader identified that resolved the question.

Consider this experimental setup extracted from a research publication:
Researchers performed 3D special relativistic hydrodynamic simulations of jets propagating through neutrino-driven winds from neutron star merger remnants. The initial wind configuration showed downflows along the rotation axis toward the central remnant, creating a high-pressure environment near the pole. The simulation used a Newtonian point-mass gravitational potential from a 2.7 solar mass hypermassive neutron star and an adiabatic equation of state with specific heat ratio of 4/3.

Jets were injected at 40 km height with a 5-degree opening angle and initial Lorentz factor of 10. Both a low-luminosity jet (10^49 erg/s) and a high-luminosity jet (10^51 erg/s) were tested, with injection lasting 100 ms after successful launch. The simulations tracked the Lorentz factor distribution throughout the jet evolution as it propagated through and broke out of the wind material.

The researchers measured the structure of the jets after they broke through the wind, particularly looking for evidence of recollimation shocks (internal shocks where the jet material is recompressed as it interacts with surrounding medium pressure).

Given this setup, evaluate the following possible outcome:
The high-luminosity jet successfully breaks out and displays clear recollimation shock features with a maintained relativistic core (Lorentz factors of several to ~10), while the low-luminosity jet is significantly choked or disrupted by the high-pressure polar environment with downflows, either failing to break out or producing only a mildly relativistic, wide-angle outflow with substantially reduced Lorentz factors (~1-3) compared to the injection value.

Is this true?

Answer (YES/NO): NO